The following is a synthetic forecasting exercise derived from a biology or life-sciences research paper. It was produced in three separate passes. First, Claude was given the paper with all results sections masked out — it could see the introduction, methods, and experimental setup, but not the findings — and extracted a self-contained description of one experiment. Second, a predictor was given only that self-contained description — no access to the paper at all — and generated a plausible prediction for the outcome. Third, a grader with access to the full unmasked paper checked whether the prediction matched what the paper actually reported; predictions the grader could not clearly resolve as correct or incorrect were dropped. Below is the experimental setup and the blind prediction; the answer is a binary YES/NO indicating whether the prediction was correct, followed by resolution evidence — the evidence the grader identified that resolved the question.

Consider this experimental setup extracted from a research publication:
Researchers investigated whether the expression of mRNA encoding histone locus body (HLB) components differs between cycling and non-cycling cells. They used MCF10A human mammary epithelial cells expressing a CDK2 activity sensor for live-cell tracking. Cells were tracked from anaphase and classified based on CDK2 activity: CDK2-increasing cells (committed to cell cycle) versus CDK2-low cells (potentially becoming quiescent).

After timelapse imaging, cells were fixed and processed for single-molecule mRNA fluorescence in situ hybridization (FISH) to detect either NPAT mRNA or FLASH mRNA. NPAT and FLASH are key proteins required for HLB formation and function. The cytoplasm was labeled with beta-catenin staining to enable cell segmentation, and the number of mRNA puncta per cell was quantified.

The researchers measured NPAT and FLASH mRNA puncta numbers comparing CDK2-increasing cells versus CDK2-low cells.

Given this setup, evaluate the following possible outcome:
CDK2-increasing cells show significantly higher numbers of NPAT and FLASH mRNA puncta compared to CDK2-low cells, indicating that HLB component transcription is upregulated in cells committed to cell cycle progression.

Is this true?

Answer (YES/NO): YES